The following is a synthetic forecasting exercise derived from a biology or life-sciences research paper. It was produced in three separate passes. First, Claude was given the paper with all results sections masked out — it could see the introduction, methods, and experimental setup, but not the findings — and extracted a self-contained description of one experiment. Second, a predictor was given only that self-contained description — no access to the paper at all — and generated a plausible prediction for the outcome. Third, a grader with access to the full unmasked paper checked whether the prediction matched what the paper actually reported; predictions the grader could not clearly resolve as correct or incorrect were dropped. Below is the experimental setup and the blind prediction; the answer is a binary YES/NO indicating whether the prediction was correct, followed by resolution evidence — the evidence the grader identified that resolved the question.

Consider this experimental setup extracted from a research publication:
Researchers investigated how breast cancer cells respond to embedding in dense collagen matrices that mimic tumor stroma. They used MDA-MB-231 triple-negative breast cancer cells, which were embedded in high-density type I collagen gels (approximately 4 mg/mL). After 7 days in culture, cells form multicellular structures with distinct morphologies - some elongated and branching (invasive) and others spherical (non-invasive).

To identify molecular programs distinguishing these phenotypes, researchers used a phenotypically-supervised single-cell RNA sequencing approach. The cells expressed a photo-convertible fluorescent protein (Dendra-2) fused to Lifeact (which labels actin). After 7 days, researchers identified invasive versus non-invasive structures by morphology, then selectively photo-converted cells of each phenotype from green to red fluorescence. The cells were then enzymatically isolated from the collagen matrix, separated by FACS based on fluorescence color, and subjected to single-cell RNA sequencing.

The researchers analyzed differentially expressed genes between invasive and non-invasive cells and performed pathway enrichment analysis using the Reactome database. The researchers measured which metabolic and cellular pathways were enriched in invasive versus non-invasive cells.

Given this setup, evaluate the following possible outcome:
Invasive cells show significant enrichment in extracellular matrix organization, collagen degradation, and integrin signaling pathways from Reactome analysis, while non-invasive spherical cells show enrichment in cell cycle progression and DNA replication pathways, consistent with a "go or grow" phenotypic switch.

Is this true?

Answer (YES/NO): NO